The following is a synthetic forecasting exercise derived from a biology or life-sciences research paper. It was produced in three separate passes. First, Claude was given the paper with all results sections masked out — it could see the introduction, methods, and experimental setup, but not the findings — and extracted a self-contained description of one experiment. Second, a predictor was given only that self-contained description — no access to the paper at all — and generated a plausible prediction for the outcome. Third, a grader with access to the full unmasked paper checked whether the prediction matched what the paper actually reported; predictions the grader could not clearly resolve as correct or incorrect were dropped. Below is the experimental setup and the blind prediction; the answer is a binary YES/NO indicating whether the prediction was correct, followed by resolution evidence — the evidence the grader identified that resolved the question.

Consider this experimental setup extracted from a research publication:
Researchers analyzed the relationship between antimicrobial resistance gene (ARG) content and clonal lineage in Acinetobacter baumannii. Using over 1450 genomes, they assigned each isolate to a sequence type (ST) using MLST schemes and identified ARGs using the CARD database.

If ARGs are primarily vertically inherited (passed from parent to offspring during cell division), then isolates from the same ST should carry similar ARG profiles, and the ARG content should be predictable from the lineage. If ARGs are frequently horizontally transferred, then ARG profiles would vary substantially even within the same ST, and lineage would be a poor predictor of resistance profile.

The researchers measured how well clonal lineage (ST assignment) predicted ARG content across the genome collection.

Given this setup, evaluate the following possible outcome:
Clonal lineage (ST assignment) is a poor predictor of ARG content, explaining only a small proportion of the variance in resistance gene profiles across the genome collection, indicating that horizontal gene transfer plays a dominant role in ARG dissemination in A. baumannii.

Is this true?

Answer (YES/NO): YES